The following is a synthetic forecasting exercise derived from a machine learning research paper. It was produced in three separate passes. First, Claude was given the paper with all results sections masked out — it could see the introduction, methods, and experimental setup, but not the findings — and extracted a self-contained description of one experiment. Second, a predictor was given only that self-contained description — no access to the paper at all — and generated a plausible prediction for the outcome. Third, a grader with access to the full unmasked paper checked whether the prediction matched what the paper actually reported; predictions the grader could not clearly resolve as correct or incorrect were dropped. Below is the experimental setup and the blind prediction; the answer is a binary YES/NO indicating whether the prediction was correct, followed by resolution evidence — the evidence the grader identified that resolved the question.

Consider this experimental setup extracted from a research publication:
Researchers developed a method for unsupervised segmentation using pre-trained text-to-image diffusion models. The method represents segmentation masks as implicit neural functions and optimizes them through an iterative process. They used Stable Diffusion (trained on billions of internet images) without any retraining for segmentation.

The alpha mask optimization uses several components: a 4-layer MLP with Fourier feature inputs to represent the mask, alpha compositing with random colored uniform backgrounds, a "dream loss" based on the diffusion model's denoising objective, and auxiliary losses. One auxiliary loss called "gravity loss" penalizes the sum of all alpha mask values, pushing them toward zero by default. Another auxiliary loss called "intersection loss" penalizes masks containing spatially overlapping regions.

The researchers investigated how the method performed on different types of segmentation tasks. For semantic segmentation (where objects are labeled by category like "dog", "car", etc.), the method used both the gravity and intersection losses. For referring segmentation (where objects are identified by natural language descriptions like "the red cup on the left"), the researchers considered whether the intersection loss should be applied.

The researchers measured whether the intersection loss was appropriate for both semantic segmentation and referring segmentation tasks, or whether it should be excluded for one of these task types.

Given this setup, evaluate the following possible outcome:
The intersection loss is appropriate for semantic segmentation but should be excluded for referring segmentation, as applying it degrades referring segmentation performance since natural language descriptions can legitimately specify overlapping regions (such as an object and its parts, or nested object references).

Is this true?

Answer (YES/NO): YES